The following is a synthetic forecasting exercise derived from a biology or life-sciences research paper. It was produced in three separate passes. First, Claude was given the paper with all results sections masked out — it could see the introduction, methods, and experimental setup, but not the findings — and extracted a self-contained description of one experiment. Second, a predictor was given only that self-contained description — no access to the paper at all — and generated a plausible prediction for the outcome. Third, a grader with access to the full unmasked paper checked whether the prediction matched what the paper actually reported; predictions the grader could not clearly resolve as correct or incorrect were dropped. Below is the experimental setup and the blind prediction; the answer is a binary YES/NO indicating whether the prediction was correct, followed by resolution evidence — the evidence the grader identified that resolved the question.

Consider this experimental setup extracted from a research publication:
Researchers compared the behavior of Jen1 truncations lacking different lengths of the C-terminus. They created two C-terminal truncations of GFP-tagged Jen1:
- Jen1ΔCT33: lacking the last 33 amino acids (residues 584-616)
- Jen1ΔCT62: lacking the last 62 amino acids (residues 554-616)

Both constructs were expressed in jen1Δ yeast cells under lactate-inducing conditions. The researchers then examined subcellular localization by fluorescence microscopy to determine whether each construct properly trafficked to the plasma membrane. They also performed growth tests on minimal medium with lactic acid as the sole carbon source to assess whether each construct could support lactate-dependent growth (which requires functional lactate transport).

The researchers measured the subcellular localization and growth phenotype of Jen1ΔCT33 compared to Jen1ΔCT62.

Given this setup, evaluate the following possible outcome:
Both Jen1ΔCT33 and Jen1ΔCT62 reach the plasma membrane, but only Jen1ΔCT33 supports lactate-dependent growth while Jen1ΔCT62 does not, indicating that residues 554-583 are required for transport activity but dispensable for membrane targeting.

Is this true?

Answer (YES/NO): NO